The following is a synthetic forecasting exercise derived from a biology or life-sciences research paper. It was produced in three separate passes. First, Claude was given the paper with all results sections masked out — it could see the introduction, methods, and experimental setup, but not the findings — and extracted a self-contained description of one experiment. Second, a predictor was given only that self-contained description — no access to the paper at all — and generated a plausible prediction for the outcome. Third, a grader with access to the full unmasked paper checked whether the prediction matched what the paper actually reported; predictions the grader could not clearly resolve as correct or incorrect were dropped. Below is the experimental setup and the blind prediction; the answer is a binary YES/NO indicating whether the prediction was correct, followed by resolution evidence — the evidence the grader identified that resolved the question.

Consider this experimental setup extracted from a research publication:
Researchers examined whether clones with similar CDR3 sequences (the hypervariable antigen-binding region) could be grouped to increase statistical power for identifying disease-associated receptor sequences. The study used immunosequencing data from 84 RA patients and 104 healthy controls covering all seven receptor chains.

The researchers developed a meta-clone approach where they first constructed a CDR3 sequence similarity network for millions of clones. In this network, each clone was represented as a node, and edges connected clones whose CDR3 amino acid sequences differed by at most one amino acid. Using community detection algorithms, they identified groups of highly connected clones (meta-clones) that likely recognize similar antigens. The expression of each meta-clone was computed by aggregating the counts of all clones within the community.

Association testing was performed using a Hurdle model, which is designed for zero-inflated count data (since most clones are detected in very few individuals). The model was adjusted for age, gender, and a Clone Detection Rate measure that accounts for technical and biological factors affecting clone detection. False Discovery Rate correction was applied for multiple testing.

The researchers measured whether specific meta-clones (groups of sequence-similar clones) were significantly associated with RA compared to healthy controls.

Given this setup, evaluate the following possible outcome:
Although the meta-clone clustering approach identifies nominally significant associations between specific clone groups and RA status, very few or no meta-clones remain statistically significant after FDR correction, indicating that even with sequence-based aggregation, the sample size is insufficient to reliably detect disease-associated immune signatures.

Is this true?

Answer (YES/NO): NO